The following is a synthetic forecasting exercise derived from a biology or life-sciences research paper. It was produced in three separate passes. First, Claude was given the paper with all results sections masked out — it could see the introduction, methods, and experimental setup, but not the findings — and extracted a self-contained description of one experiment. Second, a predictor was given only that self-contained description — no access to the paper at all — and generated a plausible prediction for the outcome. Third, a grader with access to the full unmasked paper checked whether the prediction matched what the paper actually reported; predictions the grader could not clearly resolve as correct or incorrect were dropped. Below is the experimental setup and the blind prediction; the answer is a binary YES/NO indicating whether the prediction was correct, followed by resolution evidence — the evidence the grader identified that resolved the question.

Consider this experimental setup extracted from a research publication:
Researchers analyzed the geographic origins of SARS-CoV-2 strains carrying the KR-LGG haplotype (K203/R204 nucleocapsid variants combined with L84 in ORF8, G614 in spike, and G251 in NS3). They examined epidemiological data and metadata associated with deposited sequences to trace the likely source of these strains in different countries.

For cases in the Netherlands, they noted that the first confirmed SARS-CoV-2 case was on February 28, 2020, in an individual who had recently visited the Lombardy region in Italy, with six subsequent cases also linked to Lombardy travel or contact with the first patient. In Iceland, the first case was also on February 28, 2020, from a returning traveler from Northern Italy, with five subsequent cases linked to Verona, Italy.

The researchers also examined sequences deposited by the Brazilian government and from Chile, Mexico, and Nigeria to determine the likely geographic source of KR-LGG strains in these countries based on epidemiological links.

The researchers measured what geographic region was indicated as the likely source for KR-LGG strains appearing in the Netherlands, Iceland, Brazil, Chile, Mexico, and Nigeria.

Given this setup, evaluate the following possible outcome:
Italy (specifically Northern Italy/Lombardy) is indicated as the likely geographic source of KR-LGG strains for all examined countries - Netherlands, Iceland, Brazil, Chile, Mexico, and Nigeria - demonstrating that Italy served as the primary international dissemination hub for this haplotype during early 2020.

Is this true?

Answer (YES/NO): YES